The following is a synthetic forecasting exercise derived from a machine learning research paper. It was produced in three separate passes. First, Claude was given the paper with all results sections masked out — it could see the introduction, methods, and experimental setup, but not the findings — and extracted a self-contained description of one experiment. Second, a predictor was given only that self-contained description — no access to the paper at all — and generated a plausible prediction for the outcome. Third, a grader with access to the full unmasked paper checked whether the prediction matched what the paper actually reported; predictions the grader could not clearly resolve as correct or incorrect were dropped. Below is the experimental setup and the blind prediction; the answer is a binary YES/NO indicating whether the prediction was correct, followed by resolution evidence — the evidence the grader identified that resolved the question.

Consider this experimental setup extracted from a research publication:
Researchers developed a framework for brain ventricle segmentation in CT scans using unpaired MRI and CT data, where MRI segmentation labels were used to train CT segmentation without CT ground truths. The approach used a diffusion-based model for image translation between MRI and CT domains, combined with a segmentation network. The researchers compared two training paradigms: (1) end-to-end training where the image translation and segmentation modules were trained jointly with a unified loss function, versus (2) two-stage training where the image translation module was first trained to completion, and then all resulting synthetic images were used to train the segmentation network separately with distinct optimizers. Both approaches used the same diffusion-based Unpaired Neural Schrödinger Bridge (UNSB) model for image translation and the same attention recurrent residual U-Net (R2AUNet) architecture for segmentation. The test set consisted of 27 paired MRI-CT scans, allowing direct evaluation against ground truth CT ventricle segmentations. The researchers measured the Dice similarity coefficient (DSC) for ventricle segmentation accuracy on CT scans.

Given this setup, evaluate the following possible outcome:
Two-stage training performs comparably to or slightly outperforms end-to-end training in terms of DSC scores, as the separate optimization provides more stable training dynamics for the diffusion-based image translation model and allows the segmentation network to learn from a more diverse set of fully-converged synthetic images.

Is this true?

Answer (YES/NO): NO